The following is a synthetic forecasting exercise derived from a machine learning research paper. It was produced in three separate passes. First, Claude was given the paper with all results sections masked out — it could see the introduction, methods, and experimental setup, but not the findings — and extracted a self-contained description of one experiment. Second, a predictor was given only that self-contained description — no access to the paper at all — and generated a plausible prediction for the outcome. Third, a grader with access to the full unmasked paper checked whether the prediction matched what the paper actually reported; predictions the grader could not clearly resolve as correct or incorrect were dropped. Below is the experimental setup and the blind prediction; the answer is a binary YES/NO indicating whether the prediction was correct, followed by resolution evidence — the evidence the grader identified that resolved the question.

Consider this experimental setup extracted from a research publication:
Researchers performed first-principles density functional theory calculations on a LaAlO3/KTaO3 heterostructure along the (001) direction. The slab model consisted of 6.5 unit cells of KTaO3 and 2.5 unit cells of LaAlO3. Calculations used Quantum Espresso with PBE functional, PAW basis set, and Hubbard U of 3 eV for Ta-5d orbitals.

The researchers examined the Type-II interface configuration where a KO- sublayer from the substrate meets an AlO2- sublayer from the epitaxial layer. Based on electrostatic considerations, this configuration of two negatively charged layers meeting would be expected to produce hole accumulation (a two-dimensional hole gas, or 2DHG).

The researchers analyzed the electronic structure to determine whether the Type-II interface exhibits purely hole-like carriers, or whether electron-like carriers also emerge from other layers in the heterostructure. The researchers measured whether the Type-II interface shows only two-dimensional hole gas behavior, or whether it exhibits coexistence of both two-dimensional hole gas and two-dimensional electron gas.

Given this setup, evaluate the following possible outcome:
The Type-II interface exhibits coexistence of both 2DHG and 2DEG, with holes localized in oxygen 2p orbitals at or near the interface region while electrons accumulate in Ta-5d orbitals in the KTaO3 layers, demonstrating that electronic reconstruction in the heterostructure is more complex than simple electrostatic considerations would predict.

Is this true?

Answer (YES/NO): YES